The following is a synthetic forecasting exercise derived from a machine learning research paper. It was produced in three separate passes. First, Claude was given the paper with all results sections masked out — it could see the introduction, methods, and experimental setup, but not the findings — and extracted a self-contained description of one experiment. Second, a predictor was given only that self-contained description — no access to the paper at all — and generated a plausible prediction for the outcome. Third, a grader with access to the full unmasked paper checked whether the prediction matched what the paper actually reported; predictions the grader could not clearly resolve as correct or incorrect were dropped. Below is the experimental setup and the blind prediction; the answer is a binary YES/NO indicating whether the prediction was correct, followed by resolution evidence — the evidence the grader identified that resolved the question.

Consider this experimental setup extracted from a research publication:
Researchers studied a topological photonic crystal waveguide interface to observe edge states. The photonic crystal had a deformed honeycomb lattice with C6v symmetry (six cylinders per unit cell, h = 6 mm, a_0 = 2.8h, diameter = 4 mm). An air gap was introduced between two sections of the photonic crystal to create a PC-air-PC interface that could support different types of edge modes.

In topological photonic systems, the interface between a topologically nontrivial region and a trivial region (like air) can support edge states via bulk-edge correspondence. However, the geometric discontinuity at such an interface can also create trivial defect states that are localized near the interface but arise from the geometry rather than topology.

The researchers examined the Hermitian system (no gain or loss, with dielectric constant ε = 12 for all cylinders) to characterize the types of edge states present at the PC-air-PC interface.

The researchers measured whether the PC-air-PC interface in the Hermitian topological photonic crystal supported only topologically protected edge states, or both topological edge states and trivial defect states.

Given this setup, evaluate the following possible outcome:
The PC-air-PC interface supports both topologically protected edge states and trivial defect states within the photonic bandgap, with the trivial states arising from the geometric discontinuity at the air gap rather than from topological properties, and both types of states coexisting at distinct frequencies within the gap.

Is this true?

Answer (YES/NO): YES